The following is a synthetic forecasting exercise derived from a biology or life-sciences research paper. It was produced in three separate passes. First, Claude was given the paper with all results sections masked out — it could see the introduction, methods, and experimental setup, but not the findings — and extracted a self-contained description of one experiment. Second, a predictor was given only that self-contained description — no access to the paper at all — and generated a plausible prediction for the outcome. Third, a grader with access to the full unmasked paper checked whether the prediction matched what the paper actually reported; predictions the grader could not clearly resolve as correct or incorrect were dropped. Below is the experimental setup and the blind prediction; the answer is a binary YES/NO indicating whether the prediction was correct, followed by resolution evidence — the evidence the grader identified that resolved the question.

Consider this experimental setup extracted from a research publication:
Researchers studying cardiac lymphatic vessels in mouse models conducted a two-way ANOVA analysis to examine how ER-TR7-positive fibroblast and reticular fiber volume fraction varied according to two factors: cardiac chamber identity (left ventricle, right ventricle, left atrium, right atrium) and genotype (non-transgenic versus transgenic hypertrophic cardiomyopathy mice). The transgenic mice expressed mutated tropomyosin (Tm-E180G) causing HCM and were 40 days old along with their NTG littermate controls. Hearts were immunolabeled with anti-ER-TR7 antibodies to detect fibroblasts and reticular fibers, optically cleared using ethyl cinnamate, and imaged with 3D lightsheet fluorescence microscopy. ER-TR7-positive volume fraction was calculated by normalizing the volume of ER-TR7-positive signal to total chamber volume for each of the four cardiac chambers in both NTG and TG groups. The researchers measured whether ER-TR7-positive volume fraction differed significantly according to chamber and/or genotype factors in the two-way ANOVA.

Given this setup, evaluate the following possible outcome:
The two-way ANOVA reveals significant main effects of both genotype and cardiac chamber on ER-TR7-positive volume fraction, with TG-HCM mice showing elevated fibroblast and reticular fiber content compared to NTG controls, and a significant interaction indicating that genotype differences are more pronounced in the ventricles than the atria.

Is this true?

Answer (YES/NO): NO